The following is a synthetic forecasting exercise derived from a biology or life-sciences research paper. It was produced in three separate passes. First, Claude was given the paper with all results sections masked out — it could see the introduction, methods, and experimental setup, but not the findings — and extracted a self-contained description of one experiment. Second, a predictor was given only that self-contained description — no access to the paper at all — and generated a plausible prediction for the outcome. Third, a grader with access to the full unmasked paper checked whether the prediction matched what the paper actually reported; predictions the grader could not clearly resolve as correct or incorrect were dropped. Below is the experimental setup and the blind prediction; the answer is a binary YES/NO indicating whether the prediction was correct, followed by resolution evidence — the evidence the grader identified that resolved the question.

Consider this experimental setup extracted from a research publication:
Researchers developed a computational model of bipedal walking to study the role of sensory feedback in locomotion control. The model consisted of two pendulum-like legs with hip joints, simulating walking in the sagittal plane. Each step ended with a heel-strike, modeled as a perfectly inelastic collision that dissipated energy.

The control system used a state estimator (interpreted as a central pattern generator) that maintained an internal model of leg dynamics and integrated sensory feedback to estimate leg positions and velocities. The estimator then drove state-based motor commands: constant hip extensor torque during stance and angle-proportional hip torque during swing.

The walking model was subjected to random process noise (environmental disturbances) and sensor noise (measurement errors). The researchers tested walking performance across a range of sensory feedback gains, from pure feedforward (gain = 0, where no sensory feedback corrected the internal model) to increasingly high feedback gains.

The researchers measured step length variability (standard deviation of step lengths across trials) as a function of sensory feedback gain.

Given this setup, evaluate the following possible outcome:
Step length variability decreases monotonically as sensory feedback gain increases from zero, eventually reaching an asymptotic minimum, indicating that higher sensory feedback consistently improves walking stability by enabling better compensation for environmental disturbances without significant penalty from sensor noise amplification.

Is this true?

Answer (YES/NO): NO